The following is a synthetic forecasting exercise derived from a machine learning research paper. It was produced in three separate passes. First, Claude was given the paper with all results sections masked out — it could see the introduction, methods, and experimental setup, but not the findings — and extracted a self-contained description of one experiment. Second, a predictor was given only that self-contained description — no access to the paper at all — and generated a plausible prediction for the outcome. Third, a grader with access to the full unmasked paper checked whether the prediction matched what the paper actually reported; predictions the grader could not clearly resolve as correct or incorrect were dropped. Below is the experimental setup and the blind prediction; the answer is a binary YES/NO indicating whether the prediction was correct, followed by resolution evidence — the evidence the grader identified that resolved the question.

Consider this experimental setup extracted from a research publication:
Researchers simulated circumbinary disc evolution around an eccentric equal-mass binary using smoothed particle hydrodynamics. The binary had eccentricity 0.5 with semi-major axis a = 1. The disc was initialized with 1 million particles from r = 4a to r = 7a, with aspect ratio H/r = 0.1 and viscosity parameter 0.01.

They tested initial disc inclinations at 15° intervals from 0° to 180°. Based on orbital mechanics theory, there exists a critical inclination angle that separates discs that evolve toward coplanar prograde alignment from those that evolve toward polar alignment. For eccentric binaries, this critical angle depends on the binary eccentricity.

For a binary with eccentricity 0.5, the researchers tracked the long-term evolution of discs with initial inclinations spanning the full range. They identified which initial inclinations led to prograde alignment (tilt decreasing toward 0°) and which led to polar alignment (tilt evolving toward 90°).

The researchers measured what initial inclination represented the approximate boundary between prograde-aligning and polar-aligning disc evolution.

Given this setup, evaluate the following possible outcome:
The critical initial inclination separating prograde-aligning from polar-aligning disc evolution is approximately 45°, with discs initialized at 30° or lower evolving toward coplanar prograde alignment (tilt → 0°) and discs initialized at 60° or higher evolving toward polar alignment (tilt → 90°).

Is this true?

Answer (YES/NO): NO